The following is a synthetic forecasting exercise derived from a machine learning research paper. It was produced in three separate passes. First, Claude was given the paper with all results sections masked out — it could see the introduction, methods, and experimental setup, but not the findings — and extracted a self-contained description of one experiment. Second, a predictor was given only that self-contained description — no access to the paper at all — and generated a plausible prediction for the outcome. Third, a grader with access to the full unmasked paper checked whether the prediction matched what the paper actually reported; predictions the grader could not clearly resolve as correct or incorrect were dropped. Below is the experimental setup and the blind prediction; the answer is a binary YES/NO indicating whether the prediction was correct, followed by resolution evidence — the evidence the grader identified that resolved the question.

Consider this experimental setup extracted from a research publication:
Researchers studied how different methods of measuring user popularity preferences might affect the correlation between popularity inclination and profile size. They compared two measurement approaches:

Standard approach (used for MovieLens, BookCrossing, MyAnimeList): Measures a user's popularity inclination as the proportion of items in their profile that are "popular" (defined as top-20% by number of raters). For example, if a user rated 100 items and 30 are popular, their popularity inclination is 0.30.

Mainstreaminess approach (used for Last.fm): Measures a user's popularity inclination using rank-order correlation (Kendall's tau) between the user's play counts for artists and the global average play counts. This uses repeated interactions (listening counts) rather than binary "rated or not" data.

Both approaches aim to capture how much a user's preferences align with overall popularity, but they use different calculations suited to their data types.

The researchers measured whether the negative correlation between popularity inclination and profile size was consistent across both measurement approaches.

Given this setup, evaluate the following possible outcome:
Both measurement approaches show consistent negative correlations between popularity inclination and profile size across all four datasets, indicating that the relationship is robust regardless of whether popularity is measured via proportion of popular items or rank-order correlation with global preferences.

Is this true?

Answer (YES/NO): YES